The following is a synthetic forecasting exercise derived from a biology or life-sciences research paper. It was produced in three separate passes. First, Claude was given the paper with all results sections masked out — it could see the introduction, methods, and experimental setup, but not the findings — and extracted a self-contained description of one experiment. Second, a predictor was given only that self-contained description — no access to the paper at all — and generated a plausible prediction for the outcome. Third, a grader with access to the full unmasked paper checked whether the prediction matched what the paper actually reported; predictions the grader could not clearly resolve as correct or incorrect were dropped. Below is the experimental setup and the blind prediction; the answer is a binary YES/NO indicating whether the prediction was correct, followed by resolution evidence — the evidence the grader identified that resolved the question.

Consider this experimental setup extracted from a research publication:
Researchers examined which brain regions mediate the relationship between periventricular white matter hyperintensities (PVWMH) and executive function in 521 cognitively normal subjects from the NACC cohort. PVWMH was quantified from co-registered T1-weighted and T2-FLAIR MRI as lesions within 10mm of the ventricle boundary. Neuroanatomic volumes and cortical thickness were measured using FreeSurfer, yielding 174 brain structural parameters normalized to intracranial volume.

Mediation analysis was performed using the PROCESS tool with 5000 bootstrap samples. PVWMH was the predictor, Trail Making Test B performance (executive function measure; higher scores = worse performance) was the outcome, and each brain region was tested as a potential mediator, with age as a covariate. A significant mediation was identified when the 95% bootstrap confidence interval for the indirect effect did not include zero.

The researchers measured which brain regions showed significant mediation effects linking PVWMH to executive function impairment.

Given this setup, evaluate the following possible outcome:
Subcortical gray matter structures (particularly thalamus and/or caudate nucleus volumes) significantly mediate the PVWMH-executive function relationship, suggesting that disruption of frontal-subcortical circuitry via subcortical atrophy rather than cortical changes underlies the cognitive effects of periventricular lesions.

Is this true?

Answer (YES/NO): NO